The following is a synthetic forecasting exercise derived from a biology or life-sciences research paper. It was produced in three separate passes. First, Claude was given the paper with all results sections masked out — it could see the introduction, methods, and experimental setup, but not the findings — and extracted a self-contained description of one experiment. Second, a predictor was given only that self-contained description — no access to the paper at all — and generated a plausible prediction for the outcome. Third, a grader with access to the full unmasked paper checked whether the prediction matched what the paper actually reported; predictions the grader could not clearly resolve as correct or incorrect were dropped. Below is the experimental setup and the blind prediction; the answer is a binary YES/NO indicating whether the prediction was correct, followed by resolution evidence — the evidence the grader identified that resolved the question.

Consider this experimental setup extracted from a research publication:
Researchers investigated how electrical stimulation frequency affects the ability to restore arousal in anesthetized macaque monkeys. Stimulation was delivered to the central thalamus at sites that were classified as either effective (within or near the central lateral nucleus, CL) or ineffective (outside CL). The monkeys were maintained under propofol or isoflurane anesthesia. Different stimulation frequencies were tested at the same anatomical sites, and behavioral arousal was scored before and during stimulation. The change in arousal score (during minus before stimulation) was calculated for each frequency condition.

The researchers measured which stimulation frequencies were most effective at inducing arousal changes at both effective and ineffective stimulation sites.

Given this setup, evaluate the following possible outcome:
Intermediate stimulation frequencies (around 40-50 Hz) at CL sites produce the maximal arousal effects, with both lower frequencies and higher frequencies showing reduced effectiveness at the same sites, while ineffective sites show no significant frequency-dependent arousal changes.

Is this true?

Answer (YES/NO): YES